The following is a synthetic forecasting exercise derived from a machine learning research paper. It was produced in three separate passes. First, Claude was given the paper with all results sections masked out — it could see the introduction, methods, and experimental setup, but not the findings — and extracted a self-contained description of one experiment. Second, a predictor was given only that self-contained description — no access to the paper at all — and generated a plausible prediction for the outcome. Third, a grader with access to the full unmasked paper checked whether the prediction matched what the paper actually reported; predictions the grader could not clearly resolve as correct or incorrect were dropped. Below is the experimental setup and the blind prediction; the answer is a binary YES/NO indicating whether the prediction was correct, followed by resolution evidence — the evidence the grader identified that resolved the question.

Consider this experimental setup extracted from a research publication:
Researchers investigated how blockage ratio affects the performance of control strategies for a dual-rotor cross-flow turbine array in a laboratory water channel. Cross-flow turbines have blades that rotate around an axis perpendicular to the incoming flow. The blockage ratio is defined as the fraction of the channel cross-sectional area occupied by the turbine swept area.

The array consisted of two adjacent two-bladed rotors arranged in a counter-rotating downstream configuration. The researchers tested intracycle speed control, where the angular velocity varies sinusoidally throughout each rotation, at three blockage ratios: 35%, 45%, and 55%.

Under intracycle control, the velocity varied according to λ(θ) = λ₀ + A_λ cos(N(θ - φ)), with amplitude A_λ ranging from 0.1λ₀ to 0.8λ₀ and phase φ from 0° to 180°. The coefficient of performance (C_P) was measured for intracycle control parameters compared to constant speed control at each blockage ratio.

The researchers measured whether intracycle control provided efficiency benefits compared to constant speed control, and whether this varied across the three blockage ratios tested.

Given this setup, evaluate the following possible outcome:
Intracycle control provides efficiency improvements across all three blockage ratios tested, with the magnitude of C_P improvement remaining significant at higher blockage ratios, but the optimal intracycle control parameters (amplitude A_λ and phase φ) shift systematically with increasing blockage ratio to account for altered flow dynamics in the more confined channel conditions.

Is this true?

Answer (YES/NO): NO